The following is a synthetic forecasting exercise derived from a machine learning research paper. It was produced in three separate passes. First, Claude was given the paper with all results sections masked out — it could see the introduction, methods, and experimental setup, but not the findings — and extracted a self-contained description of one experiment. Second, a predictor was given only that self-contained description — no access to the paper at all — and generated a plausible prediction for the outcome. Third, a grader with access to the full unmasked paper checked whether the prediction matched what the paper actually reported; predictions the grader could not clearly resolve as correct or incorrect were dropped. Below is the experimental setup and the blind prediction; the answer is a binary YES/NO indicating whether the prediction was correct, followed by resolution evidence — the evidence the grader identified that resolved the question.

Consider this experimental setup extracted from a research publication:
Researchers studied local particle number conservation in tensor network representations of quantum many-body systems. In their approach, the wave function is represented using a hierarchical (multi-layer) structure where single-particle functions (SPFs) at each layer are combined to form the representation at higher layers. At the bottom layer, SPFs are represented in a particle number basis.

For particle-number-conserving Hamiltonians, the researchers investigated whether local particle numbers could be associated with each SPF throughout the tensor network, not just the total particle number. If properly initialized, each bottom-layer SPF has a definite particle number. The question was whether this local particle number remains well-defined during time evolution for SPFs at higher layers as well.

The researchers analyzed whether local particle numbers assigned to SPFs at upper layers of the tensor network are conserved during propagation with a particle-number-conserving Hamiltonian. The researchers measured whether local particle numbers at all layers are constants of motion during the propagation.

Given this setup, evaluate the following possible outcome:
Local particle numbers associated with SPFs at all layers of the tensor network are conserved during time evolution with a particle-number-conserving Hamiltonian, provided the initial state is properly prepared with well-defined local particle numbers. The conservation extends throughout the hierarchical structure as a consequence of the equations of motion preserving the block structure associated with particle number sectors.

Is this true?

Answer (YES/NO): YES